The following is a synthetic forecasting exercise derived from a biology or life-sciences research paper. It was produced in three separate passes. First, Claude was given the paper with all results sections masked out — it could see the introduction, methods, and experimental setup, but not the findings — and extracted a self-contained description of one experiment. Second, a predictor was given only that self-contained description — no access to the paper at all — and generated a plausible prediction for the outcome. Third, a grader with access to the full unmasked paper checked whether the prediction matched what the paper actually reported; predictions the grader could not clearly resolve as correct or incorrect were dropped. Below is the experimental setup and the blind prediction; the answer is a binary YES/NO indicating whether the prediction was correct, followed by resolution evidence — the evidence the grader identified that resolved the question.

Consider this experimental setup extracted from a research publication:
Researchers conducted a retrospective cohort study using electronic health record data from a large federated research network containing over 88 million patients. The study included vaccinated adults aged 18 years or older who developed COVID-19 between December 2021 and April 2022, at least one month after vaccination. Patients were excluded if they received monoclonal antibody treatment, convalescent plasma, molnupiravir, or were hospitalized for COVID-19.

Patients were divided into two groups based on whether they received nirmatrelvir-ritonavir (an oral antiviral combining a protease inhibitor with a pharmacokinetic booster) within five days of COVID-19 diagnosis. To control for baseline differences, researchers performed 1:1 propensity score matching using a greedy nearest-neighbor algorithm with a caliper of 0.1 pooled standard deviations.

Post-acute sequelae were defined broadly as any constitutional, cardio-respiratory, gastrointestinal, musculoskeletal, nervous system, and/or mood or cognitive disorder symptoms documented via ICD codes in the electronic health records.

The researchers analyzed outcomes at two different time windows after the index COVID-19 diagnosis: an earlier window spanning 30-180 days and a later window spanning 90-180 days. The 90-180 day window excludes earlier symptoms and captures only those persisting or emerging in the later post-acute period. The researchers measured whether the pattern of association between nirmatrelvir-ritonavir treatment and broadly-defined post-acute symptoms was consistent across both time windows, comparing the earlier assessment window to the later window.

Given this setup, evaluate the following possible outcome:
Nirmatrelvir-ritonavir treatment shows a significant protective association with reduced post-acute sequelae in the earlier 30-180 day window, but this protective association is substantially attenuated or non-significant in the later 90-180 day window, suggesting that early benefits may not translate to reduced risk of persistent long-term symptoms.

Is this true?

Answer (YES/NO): NO